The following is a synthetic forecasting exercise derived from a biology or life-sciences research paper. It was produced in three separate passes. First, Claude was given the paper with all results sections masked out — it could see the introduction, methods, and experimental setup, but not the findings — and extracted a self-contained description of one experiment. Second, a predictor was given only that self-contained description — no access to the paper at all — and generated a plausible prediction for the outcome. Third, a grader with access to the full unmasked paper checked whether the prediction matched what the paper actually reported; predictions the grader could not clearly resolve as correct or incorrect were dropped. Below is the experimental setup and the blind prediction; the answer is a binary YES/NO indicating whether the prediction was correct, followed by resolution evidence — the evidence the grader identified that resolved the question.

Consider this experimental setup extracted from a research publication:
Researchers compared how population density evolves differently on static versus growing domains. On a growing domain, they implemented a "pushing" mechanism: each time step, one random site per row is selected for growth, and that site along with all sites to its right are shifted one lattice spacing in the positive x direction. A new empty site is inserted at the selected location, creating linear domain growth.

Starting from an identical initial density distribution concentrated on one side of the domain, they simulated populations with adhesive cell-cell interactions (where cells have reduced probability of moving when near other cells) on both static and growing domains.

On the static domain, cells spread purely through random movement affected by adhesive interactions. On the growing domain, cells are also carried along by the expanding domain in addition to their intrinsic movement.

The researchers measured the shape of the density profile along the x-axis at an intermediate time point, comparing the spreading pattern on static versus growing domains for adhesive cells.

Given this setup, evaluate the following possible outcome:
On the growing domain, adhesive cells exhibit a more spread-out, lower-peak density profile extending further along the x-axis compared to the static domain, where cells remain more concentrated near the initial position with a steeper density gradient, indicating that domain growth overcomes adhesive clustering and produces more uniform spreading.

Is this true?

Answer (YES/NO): NO